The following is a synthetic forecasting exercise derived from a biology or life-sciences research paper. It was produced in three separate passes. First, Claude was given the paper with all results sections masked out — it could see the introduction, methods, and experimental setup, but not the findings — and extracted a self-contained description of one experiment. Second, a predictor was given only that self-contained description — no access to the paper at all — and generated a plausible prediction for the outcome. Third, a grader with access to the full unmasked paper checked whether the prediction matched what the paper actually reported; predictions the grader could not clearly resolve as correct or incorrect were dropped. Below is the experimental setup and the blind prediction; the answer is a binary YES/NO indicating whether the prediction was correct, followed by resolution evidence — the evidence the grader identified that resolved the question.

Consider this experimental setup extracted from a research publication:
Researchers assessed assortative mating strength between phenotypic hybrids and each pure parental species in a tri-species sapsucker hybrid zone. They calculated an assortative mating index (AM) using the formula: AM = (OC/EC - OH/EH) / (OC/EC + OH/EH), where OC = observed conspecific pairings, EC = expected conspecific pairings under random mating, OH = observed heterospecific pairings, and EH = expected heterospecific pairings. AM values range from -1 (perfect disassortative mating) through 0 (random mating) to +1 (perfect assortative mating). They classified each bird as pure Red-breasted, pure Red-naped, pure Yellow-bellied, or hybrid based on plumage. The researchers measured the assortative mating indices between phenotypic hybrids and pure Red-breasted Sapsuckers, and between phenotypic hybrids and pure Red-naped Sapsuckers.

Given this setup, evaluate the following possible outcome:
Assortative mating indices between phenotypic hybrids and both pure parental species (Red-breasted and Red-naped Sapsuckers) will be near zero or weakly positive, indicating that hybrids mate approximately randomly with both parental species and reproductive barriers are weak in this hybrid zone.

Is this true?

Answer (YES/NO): YES